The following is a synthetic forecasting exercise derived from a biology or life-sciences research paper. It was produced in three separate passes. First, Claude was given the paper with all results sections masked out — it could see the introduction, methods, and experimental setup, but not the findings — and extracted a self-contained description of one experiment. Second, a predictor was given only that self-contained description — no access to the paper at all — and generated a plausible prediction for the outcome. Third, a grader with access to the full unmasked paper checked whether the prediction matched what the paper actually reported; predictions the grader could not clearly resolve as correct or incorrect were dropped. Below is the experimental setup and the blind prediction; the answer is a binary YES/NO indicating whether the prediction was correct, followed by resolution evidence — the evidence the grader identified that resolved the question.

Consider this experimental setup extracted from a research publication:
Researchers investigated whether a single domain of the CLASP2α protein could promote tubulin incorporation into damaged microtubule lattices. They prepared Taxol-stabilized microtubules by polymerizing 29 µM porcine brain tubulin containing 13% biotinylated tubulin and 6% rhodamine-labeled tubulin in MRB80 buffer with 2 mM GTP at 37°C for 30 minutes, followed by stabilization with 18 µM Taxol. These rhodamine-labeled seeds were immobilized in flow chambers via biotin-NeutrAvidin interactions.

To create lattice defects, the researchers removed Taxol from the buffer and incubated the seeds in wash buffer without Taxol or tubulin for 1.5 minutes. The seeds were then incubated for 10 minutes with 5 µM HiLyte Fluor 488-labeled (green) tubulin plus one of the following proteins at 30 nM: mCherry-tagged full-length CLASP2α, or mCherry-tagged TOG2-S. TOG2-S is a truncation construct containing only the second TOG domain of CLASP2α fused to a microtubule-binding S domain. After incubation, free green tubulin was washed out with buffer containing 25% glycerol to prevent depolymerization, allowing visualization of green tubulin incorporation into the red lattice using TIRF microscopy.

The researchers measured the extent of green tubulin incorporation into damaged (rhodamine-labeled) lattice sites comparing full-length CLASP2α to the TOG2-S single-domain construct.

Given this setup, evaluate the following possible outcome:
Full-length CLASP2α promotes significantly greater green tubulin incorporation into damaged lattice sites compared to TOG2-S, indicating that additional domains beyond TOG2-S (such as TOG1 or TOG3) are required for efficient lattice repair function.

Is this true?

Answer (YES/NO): NO